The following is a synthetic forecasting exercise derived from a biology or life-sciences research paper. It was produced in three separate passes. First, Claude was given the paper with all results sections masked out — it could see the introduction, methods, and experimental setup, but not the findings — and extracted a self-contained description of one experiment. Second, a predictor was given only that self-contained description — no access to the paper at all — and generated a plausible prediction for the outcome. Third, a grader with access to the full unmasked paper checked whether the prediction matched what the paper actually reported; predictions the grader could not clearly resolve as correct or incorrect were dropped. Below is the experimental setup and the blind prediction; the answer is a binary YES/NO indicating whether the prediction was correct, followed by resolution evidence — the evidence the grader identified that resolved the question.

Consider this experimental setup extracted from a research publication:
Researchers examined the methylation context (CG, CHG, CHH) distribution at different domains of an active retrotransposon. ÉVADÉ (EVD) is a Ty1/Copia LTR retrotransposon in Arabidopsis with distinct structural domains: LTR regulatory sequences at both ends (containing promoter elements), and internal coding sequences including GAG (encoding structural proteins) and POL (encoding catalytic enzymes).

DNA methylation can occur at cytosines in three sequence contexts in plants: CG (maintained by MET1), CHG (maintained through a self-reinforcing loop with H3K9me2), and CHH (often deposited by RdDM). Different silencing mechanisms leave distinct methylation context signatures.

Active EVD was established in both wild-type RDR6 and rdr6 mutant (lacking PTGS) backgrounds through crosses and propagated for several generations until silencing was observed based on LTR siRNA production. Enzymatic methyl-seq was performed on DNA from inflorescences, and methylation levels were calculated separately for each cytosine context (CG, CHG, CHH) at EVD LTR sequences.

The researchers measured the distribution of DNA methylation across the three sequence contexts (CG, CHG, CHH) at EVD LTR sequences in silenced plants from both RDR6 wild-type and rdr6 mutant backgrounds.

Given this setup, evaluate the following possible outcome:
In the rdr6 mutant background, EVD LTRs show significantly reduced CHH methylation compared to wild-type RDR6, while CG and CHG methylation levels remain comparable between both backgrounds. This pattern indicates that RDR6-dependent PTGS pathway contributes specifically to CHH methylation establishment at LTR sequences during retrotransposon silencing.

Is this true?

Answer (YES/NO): NO